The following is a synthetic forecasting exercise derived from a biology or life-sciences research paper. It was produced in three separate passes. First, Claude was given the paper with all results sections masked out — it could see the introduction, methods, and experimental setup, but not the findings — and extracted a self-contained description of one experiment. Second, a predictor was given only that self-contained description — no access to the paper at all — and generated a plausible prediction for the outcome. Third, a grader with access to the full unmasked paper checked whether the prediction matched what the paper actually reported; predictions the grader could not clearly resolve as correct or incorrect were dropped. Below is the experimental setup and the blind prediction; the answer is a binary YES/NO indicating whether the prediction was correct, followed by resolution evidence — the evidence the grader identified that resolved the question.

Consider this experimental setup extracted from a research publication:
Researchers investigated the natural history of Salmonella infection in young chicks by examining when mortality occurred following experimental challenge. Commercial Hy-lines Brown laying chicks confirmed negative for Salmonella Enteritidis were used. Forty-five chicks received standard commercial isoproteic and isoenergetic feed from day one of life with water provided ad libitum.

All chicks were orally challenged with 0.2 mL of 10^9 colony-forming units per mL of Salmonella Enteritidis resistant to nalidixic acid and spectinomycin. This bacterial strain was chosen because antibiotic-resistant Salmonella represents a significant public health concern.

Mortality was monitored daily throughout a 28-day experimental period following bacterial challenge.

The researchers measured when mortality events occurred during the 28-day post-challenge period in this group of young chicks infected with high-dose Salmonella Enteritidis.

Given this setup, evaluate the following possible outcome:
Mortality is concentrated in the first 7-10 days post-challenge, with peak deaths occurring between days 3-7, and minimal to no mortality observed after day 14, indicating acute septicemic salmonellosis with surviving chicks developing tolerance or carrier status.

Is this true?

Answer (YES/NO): NO